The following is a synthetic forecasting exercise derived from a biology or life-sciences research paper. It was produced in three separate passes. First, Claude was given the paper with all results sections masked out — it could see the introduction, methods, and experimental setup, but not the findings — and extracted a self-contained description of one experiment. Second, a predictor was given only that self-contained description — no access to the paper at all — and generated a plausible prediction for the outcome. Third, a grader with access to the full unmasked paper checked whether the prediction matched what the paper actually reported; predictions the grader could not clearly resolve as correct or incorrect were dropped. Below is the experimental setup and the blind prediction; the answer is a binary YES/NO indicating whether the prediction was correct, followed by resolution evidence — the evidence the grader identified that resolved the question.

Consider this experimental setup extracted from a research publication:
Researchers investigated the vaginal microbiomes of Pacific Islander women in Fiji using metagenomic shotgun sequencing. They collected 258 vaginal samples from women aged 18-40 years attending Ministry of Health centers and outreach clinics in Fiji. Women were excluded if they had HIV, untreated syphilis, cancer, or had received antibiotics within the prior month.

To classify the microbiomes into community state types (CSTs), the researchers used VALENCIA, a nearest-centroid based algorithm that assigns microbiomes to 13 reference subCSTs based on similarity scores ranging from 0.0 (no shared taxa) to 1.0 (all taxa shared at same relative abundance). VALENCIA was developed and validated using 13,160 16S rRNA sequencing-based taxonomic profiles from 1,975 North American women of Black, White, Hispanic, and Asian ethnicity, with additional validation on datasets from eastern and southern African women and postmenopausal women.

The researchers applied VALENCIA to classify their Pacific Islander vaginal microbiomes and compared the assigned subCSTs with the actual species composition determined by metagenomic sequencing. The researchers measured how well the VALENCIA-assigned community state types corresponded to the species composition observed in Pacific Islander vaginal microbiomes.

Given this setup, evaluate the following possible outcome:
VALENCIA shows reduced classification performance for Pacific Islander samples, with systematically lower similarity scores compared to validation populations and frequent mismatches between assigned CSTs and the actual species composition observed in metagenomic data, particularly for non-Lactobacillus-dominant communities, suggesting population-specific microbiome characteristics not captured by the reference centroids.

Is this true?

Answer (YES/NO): YES